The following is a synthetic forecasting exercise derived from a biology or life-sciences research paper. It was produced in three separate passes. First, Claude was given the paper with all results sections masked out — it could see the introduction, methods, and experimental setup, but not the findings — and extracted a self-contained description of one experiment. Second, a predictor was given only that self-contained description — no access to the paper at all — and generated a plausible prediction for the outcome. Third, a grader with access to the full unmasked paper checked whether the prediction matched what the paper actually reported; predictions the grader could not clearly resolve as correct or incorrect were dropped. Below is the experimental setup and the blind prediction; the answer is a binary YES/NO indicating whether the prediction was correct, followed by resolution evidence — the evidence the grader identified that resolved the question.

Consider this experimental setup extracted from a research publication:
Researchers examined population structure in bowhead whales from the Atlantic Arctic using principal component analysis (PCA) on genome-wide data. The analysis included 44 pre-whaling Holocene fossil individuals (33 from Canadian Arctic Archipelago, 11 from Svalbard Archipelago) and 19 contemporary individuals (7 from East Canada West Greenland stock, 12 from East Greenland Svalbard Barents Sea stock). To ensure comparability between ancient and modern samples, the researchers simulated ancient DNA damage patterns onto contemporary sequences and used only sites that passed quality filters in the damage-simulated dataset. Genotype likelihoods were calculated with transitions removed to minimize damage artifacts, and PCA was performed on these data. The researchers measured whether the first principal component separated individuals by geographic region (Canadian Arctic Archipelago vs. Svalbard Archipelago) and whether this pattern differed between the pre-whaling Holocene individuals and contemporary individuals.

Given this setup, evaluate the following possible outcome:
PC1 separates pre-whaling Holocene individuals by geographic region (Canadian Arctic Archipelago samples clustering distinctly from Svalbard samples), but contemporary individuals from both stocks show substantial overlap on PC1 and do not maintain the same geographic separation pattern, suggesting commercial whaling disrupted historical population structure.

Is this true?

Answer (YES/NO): NO